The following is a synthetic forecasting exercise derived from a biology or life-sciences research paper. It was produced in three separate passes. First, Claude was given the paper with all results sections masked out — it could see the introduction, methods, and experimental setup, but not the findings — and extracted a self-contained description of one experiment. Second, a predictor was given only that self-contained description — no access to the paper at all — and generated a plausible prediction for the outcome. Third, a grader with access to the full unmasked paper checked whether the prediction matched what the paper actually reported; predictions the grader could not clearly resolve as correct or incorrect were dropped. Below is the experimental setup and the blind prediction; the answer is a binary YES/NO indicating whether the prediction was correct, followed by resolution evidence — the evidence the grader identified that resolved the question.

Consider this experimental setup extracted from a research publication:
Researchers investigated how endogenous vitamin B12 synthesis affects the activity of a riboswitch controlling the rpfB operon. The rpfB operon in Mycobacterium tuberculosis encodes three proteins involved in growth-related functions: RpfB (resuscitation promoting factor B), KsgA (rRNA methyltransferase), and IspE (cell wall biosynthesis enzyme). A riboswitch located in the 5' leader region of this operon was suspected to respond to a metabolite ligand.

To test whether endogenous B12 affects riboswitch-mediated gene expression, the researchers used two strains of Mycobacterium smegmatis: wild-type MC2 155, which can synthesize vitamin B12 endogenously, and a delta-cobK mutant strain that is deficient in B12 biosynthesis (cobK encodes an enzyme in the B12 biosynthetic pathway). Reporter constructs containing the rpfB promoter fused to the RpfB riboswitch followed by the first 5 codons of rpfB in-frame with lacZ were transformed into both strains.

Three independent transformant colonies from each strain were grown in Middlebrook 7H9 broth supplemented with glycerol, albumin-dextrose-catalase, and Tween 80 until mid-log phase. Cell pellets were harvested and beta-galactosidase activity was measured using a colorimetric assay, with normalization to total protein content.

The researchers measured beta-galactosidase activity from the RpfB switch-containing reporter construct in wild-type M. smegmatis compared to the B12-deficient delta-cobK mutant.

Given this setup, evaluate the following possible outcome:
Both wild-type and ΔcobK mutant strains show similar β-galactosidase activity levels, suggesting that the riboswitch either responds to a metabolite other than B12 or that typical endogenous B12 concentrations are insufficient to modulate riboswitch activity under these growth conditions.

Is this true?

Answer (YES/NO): NO